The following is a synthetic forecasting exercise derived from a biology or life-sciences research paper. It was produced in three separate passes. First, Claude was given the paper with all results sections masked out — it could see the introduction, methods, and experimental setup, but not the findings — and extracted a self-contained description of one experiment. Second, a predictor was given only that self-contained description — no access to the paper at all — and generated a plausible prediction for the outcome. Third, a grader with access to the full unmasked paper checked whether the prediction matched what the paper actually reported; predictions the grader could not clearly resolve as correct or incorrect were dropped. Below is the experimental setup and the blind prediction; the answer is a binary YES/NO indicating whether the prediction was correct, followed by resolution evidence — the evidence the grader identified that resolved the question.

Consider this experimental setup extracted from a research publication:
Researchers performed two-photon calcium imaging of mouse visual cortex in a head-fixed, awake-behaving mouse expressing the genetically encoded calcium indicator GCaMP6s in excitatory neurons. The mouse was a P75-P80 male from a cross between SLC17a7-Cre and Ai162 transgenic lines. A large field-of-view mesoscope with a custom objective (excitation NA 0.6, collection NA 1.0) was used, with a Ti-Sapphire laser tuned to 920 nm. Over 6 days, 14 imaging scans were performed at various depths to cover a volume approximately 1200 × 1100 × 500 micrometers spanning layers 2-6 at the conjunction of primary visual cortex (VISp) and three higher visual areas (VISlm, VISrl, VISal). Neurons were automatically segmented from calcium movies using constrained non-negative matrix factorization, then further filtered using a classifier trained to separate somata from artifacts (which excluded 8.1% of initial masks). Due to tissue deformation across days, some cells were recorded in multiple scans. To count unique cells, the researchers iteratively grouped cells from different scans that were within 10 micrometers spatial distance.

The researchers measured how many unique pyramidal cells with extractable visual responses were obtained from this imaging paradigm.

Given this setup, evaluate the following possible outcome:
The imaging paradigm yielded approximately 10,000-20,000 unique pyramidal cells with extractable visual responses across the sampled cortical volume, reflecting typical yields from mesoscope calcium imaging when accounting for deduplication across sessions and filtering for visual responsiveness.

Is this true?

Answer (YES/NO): NO